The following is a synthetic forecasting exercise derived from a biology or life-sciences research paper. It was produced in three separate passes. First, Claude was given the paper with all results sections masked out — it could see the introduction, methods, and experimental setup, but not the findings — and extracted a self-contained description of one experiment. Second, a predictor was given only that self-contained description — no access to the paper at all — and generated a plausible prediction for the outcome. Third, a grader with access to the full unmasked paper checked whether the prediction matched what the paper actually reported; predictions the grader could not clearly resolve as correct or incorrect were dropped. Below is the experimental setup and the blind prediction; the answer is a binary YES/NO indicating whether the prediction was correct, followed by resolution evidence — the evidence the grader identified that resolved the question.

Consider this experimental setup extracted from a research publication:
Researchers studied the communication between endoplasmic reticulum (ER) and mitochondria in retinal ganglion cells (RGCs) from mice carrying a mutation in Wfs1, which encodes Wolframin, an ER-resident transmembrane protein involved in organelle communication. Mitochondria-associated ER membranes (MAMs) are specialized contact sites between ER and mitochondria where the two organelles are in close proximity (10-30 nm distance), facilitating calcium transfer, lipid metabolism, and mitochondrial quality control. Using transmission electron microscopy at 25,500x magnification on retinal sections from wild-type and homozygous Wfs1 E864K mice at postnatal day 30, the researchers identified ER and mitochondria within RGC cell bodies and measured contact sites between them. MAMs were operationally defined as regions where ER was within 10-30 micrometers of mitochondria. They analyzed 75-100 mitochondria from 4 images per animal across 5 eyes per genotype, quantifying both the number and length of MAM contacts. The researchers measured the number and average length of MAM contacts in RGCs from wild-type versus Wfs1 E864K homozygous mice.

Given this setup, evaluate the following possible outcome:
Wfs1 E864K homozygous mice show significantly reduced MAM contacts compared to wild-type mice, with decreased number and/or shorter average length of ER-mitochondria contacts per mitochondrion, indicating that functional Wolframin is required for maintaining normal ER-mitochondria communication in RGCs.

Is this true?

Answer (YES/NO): YES